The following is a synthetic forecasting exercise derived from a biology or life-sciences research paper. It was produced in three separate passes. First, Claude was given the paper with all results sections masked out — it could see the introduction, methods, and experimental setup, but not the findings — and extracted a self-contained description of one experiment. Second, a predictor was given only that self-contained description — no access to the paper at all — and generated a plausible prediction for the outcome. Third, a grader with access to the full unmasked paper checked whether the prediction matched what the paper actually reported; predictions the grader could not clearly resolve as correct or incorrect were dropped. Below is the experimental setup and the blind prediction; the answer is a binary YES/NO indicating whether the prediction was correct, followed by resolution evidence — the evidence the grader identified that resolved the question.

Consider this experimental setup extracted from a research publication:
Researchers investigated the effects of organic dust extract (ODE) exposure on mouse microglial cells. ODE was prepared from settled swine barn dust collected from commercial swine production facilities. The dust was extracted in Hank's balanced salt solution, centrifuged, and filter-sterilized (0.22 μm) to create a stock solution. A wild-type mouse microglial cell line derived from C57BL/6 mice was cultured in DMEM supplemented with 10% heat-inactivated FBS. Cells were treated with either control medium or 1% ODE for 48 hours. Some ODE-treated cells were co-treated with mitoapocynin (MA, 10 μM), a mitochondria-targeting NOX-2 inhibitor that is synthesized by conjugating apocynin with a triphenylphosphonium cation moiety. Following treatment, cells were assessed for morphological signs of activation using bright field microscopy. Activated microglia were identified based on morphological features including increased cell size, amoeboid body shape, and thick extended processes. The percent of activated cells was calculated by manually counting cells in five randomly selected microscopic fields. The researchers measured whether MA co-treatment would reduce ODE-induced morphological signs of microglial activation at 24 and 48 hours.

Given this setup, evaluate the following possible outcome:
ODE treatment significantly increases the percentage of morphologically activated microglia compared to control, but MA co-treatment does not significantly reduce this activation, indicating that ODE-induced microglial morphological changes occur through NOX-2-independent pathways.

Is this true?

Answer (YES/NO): YES